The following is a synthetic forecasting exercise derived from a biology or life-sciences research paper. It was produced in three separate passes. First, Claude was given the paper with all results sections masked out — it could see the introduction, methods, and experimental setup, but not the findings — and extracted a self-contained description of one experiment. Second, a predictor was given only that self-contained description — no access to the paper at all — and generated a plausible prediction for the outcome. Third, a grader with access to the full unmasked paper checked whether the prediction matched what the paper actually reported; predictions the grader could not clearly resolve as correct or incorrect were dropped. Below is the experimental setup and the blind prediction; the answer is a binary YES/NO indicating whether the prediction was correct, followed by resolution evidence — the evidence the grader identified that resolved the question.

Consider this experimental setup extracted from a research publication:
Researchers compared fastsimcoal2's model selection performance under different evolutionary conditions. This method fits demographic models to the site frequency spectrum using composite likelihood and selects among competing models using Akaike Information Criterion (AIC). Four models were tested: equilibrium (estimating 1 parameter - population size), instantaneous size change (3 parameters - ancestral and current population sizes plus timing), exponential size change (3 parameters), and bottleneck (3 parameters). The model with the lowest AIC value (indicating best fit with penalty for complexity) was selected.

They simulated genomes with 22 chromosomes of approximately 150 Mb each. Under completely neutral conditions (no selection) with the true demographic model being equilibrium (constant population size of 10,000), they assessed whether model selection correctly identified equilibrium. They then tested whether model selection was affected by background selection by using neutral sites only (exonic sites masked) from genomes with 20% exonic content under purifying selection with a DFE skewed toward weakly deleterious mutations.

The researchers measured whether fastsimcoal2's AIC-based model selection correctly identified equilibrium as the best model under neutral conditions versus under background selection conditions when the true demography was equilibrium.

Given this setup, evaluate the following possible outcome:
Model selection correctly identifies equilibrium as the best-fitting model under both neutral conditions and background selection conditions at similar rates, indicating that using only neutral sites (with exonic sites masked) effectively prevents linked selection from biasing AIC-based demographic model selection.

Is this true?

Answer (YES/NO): NO